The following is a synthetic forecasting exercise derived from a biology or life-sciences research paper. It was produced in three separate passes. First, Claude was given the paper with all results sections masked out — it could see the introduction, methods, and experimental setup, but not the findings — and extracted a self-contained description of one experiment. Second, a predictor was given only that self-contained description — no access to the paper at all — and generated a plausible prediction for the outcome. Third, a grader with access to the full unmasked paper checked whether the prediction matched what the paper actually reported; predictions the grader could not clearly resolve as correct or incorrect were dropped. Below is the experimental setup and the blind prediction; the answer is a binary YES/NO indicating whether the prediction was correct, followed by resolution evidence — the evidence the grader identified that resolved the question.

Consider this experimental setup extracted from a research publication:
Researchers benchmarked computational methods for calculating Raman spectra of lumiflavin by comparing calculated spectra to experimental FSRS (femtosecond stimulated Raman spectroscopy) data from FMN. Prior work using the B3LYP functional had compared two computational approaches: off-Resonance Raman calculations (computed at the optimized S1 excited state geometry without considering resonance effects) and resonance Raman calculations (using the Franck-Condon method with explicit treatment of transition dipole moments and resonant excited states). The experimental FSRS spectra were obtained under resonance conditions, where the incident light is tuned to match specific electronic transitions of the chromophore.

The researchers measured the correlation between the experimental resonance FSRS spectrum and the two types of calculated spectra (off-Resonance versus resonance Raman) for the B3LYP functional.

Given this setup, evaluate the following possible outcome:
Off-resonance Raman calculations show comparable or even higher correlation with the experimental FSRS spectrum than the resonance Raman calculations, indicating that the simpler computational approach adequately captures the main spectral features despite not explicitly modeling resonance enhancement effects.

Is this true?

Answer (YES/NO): YES